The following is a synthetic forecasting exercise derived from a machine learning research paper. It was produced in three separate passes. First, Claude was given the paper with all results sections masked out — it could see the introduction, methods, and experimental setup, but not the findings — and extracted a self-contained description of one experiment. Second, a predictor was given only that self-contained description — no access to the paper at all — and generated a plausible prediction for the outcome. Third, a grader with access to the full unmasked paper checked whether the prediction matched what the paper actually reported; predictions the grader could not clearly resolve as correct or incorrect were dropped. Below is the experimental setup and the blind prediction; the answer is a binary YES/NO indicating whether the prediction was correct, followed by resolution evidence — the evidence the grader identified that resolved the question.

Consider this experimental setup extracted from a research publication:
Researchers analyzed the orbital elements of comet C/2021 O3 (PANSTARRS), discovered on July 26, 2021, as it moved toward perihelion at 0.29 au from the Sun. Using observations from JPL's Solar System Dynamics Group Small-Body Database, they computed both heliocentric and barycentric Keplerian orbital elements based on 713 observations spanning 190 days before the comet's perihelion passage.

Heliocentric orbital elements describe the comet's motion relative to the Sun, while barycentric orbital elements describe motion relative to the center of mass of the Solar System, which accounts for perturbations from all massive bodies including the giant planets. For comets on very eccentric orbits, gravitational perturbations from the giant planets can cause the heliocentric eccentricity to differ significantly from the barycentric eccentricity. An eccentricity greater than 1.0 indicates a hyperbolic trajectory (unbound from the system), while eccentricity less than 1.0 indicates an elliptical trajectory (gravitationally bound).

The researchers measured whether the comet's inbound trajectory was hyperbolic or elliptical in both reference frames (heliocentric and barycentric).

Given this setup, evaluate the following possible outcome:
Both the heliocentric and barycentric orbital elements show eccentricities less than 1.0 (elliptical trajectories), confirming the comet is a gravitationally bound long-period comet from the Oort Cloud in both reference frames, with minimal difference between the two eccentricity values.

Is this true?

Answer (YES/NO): NO